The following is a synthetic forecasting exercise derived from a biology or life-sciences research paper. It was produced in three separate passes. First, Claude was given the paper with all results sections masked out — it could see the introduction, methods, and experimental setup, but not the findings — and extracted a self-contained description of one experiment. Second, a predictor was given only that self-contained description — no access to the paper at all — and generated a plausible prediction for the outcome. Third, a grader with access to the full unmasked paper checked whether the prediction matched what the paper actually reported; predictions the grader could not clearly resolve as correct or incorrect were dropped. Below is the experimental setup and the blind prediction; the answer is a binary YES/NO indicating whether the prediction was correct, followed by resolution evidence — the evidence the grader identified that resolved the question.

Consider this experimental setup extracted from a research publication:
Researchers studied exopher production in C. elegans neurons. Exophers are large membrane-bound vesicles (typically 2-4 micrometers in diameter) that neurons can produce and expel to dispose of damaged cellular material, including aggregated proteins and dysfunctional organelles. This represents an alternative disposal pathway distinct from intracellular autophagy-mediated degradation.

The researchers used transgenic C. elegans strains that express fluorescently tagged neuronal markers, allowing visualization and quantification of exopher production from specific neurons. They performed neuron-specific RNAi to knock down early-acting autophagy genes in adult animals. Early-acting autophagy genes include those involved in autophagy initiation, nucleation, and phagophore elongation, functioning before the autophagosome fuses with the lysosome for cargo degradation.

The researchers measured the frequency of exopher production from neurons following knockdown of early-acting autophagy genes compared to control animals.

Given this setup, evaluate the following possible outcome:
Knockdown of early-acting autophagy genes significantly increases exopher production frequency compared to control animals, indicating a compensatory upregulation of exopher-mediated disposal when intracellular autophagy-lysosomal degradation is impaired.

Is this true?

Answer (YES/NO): YES